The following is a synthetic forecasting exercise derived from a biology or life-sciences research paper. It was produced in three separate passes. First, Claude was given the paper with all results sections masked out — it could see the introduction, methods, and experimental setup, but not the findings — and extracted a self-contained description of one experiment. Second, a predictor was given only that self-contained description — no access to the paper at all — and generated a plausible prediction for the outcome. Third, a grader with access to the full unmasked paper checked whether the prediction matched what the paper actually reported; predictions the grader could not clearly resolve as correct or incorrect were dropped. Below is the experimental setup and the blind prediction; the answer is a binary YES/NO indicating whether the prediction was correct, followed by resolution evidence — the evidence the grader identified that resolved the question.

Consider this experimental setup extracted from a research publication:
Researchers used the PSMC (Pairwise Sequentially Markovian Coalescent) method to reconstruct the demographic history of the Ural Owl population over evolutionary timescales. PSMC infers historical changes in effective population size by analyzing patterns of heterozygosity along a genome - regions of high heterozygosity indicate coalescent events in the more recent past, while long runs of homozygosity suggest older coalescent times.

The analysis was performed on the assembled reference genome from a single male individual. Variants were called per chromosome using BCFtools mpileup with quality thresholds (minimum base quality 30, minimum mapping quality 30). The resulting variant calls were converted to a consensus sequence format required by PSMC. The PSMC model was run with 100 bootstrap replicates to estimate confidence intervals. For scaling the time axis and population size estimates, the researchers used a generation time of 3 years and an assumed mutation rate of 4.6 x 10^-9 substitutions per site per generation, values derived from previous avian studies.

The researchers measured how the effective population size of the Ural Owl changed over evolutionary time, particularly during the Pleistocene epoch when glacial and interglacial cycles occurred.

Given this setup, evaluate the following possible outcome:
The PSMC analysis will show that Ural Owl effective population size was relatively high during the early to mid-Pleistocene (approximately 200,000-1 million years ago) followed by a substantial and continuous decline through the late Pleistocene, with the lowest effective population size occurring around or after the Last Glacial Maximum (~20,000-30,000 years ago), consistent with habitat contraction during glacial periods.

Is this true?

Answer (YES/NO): NO